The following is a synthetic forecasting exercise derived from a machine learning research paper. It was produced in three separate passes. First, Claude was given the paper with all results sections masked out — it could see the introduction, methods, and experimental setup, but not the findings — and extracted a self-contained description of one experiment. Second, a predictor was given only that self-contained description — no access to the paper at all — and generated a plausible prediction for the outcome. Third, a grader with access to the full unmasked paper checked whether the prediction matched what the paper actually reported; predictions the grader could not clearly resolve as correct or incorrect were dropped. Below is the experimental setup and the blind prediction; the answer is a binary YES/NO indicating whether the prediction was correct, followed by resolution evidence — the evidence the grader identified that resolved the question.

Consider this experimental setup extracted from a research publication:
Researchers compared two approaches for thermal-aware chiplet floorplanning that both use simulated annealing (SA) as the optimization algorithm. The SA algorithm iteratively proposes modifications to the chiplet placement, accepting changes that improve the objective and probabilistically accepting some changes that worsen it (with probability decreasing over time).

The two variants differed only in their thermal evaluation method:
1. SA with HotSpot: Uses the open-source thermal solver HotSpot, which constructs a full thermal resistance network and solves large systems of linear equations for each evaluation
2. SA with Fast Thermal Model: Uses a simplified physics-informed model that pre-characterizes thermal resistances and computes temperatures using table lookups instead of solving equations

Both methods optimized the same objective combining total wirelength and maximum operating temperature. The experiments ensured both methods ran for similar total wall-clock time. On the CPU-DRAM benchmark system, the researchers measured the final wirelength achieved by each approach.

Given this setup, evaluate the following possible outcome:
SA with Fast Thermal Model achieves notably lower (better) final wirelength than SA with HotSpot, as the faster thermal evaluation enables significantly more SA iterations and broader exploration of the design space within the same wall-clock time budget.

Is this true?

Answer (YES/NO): NO